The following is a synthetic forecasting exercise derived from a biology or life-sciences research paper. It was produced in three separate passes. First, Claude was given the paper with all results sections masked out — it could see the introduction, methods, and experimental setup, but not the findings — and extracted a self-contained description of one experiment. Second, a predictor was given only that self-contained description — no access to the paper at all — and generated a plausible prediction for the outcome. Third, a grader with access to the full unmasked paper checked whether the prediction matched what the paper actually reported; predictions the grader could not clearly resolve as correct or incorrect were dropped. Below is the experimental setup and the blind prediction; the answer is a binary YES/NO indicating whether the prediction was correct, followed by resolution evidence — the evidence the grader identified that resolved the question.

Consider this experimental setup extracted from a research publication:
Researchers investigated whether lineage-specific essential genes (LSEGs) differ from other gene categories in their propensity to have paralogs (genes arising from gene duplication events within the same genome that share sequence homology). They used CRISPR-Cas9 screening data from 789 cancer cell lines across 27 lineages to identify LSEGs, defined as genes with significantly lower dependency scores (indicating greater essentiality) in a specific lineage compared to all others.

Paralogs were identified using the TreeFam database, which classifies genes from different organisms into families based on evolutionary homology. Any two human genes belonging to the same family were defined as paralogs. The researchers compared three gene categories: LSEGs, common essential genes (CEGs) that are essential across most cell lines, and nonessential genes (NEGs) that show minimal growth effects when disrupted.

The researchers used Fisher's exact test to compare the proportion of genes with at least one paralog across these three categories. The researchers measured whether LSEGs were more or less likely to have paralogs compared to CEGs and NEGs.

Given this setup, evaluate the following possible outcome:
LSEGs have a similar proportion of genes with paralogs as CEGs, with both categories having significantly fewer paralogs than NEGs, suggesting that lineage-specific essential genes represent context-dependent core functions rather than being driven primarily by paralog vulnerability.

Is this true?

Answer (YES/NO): NO